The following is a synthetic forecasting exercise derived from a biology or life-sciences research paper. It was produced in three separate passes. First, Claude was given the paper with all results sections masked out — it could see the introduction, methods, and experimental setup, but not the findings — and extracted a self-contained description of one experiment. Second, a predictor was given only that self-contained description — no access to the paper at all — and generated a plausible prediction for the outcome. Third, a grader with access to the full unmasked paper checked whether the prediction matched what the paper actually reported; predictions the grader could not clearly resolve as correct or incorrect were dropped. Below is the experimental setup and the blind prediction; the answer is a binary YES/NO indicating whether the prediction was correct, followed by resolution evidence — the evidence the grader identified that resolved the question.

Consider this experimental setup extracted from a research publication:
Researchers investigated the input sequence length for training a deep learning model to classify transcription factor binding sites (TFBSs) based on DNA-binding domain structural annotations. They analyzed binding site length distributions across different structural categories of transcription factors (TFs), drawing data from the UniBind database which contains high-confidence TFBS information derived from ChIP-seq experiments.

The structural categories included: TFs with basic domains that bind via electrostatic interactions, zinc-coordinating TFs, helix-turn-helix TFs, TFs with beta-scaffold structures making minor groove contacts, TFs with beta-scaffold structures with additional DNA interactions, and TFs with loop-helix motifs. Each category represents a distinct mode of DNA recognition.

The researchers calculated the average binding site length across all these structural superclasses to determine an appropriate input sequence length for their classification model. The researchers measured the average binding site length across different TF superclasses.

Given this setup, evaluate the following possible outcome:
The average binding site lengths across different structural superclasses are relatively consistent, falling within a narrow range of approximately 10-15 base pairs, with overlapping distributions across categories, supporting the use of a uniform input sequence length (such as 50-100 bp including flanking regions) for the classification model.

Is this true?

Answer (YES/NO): NO